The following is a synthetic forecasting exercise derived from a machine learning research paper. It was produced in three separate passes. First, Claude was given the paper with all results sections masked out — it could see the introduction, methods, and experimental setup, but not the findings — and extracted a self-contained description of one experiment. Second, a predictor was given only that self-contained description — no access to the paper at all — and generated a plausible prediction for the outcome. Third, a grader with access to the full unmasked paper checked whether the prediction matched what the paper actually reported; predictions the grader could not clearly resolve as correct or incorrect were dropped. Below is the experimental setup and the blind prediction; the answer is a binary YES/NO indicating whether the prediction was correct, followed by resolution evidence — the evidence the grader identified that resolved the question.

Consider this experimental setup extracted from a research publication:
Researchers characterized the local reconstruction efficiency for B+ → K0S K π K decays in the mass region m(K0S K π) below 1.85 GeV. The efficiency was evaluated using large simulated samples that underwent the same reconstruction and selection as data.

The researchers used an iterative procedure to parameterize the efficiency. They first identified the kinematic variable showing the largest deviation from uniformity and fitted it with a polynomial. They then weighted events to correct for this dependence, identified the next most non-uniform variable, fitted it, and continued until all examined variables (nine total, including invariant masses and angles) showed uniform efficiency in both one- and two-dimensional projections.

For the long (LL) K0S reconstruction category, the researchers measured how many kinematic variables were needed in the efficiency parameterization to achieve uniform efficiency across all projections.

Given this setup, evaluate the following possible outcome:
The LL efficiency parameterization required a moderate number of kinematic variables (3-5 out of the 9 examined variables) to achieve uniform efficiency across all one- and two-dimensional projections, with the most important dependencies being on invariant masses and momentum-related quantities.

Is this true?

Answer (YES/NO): YES